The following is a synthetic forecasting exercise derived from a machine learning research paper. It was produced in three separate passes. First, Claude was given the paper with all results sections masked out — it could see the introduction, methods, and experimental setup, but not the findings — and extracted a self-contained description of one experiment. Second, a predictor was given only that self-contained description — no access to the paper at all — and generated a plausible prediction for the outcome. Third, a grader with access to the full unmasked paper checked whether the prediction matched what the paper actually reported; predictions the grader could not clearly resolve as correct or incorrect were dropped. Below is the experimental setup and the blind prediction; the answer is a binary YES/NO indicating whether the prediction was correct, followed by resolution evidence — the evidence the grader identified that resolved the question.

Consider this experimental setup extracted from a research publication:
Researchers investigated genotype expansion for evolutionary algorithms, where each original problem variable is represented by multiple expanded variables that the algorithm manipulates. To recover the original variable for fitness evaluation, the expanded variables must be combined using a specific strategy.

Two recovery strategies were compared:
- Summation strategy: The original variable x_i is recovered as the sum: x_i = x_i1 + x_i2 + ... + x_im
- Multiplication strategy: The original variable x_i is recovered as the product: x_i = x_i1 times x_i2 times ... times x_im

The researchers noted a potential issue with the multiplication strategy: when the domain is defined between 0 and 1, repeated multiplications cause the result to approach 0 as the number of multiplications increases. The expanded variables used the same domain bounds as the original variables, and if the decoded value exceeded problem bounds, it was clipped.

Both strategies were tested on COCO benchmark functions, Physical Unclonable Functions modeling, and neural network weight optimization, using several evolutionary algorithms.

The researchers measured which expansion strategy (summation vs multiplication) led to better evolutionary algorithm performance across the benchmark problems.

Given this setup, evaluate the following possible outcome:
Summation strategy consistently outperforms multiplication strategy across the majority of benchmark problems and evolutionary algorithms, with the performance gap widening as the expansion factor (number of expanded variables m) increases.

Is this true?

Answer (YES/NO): NO